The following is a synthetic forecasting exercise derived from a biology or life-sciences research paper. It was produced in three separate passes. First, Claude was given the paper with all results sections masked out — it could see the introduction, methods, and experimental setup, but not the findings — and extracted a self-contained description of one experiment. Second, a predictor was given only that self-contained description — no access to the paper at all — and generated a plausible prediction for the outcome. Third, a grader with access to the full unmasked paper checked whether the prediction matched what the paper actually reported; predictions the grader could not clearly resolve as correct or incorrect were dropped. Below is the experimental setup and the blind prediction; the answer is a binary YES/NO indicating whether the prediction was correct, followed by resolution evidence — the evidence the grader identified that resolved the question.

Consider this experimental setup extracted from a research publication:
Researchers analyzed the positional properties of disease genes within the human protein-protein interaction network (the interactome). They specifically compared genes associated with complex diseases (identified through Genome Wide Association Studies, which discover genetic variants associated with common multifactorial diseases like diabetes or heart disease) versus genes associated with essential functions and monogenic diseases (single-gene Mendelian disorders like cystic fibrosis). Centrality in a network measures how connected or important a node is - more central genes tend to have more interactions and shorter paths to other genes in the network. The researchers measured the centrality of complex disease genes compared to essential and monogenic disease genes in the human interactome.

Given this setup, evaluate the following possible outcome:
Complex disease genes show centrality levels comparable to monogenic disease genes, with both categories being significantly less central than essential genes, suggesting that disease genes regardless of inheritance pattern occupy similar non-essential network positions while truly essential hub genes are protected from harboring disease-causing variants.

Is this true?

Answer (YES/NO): NO